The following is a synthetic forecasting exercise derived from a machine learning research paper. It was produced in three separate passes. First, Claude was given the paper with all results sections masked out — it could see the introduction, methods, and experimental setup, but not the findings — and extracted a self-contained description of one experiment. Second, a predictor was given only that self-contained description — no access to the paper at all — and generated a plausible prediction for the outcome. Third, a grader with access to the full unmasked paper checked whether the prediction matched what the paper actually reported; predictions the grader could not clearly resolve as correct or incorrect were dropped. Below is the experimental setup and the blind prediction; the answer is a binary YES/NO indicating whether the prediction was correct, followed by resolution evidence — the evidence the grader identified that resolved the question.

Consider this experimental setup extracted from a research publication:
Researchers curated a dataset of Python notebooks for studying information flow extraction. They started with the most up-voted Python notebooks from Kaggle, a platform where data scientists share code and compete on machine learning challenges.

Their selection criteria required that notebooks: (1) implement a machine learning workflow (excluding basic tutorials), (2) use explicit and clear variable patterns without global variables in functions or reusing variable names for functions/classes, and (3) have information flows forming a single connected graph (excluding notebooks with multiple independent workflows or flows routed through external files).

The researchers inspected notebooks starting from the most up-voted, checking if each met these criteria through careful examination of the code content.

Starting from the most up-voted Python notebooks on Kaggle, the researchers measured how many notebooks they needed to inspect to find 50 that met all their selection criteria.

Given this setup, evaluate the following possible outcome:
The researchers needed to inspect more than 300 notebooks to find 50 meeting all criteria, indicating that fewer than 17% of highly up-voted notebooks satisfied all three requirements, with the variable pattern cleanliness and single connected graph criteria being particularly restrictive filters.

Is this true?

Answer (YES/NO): NO